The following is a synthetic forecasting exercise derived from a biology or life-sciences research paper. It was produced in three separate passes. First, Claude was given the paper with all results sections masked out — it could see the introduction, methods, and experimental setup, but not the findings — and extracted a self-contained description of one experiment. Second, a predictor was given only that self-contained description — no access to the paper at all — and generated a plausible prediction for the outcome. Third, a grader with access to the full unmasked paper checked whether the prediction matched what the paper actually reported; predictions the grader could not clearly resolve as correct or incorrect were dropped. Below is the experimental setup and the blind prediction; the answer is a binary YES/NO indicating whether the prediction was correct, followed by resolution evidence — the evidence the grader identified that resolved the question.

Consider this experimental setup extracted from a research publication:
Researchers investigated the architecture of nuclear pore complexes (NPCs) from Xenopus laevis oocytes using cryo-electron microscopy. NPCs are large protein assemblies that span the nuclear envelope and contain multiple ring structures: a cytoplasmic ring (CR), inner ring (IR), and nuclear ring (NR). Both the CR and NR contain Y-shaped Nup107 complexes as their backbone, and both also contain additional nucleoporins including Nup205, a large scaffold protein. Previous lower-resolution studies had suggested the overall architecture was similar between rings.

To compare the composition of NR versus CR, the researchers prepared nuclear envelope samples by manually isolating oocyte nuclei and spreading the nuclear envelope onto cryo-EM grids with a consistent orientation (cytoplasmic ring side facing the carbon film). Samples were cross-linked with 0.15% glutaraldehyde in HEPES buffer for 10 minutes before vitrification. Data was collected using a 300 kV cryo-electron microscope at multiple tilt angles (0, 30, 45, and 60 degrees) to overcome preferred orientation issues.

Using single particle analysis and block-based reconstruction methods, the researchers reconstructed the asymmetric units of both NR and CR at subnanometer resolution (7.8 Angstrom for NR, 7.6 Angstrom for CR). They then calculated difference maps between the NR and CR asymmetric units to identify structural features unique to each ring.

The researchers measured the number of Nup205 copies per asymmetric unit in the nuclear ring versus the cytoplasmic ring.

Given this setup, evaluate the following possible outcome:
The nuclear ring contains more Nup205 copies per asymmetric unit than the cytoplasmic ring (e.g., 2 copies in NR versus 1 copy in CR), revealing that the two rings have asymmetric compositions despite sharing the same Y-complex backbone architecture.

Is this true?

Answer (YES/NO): NO